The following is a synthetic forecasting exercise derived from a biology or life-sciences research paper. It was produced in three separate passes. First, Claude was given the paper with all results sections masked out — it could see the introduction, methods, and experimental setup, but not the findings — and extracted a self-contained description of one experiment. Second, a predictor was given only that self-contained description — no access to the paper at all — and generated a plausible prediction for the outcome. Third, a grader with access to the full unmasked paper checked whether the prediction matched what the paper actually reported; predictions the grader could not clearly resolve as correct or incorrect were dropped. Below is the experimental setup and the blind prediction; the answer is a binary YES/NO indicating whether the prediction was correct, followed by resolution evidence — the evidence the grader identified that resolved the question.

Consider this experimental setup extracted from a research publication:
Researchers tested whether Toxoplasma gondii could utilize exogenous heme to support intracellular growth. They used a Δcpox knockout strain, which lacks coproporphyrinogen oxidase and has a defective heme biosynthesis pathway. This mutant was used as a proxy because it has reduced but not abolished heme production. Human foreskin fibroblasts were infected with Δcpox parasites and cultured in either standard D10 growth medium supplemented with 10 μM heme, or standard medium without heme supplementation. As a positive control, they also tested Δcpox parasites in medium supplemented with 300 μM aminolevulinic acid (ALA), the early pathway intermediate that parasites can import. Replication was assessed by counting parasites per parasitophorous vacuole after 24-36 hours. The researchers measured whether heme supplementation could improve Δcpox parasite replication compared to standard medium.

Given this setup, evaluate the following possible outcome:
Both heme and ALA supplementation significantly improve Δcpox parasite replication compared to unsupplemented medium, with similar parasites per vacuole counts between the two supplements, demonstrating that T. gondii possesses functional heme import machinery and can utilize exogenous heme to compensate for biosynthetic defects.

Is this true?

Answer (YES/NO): NO